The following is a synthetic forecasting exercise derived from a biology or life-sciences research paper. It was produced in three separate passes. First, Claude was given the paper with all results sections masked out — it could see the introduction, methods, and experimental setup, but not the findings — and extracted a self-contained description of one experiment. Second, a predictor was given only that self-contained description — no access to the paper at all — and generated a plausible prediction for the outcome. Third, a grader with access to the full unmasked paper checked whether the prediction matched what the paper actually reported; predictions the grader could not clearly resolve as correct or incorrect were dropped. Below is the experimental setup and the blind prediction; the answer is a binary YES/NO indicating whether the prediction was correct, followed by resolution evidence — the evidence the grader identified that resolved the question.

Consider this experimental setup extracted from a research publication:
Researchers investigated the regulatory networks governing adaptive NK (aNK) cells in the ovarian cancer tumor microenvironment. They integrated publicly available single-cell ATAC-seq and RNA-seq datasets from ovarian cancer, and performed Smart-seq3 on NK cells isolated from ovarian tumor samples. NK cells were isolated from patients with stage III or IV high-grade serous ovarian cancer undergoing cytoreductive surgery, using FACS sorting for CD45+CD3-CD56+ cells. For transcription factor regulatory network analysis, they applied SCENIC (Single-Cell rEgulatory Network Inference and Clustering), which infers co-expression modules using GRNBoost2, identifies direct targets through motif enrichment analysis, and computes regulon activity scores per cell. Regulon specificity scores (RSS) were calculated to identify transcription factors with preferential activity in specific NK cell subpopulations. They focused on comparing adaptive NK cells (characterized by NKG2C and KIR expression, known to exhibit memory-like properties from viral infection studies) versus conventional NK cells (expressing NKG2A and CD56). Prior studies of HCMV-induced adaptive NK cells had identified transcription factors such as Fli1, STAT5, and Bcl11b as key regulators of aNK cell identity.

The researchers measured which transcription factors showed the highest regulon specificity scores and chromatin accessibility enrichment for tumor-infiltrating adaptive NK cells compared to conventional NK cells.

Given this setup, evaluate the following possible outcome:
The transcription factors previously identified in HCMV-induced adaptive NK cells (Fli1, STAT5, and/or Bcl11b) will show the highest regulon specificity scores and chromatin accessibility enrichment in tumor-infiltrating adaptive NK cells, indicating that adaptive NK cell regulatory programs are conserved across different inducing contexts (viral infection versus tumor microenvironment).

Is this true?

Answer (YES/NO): NO